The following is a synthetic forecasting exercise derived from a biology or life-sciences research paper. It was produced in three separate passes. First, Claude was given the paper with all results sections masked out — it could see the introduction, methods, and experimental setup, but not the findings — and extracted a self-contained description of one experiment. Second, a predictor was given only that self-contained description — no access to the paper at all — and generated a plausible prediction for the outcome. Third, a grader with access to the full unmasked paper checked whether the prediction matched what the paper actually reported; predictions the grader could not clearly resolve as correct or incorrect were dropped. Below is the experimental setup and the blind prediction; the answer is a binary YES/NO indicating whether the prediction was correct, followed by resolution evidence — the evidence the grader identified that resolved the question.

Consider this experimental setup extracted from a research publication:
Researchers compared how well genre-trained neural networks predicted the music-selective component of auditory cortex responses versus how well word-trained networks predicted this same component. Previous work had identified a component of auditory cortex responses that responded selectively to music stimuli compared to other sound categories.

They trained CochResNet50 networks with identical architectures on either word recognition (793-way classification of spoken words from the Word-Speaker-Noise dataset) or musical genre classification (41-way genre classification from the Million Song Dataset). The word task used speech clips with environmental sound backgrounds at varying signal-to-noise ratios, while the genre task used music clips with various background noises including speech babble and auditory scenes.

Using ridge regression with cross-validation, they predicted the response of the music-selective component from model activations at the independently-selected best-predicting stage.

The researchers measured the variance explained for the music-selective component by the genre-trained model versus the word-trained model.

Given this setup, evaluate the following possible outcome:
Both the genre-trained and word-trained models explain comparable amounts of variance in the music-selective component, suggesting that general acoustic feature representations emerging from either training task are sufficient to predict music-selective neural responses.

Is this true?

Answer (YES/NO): NO